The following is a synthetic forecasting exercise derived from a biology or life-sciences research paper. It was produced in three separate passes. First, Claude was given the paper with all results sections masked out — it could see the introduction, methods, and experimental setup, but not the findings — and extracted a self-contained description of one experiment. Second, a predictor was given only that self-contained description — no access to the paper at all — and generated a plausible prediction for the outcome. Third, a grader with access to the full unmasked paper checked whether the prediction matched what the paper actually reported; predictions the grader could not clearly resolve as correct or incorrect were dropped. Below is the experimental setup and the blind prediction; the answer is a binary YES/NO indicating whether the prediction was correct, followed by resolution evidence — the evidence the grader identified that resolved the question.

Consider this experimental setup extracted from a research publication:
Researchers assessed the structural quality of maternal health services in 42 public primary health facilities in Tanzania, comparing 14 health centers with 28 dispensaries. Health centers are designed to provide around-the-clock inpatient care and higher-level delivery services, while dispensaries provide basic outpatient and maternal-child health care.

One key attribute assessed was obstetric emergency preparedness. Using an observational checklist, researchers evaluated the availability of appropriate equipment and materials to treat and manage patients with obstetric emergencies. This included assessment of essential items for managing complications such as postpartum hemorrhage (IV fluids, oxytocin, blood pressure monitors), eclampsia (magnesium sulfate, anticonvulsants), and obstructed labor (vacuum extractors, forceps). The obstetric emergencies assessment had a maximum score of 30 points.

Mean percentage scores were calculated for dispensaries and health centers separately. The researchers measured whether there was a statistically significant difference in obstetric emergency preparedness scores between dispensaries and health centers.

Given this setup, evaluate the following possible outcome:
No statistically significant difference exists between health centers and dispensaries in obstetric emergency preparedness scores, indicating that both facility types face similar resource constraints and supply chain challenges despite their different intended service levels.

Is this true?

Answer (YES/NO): NO